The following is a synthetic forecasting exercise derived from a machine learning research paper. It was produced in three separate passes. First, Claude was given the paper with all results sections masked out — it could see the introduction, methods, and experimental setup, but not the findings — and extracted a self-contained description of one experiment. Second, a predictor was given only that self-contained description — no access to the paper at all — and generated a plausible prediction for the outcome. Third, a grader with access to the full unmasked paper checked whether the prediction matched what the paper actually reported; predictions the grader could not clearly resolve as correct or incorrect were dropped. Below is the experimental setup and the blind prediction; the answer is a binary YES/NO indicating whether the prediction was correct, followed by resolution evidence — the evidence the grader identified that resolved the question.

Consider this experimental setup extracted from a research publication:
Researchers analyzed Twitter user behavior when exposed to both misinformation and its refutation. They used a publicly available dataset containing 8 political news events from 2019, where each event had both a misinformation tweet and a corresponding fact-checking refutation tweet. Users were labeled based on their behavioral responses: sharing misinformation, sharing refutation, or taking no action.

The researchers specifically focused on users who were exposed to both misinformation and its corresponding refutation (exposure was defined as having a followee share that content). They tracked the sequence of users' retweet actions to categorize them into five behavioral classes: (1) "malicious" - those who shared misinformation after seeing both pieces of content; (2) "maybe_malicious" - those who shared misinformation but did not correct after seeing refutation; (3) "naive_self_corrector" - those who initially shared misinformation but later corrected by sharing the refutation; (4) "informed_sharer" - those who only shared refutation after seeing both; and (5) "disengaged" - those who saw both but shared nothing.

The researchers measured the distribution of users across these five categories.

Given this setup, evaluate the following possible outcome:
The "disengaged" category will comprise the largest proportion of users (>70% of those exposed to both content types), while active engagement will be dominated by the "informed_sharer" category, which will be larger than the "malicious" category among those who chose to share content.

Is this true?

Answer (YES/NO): NO